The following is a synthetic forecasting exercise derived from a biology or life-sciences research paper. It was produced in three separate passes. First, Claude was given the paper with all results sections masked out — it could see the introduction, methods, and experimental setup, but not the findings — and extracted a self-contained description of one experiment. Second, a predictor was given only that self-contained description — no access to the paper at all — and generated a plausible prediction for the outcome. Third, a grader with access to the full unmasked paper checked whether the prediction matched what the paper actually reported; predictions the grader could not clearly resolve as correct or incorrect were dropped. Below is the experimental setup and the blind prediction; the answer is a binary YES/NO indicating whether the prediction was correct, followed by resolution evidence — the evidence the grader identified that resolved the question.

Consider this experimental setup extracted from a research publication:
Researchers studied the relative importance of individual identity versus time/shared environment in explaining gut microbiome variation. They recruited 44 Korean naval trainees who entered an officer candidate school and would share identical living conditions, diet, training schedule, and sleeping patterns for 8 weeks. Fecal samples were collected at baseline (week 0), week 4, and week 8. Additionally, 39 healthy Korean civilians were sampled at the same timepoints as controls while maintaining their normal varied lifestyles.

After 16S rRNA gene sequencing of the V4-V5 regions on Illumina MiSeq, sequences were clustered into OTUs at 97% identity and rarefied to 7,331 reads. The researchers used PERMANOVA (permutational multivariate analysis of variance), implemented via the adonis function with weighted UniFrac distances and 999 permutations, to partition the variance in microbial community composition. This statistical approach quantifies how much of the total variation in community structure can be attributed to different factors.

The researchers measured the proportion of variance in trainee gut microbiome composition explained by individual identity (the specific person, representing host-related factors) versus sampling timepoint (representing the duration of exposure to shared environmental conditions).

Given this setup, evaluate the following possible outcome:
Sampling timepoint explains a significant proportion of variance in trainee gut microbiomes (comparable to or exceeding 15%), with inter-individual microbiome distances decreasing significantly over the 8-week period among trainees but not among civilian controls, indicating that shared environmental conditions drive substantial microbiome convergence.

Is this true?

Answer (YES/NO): NO